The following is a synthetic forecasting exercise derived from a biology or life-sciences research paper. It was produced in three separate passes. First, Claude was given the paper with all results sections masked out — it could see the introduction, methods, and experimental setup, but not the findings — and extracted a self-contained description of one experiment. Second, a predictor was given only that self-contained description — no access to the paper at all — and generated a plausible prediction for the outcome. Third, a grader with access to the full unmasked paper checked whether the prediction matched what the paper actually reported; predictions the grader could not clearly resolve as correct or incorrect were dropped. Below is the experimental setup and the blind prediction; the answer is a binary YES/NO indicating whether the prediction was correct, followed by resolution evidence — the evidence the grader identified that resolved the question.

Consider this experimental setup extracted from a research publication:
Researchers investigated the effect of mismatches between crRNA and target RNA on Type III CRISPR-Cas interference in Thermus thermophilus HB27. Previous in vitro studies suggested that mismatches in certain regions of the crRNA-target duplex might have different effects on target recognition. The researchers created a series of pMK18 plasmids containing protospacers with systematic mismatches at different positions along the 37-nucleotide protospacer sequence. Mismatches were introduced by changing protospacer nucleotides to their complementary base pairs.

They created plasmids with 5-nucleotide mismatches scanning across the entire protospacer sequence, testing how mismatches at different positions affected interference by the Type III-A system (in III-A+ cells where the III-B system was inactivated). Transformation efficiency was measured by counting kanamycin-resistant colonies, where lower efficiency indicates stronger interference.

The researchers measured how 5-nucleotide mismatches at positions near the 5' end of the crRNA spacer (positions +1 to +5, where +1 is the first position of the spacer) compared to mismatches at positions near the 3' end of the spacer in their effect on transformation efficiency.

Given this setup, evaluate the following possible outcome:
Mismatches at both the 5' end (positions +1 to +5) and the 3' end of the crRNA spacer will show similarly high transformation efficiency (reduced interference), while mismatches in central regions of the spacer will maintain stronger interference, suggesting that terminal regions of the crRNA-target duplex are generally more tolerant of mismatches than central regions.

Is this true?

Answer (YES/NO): NO